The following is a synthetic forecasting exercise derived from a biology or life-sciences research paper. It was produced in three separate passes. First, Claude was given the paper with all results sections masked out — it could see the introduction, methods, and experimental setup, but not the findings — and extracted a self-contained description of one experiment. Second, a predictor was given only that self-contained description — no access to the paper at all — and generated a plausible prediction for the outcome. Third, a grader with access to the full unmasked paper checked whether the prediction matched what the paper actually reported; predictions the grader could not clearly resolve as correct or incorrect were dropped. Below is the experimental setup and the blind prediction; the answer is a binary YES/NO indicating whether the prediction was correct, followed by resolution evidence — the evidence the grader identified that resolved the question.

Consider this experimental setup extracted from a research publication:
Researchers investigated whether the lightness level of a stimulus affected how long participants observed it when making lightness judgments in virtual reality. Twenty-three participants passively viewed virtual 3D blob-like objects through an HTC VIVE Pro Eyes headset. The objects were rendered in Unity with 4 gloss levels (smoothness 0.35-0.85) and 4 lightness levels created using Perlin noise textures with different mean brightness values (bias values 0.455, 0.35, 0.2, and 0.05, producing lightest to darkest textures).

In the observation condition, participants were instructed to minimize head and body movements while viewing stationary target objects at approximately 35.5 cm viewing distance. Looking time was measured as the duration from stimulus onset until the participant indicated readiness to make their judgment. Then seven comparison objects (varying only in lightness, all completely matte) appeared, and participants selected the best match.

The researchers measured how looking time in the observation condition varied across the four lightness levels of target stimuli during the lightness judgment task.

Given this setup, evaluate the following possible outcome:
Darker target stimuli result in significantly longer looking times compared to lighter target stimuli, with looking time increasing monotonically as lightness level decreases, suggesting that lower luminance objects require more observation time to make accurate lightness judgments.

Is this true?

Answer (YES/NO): NO